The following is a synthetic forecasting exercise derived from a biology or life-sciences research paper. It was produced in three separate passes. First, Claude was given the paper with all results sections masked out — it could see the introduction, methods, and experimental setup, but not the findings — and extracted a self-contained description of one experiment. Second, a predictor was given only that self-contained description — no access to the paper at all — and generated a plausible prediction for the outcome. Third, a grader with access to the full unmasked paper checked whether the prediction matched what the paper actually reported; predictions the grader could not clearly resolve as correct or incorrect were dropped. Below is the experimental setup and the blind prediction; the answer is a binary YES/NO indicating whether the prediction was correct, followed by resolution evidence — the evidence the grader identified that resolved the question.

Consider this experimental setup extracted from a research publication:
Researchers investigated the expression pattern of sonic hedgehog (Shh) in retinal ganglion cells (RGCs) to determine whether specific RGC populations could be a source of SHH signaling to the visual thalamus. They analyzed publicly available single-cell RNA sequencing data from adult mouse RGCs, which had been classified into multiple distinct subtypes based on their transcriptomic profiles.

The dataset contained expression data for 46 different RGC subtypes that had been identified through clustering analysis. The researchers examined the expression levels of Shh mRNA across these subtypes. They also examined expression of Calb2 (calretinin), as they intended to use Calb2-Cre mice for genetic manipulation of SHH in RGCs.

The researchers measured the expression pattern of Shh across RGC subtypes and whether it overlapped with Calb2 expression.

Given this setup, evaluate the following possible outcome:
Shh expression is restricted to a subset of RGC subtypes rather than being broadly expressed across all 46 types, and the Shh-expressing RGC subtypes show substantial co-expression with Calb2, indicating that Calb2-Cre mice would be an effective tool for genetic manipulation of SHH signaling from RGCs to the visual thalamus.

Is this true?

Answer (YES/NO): NO